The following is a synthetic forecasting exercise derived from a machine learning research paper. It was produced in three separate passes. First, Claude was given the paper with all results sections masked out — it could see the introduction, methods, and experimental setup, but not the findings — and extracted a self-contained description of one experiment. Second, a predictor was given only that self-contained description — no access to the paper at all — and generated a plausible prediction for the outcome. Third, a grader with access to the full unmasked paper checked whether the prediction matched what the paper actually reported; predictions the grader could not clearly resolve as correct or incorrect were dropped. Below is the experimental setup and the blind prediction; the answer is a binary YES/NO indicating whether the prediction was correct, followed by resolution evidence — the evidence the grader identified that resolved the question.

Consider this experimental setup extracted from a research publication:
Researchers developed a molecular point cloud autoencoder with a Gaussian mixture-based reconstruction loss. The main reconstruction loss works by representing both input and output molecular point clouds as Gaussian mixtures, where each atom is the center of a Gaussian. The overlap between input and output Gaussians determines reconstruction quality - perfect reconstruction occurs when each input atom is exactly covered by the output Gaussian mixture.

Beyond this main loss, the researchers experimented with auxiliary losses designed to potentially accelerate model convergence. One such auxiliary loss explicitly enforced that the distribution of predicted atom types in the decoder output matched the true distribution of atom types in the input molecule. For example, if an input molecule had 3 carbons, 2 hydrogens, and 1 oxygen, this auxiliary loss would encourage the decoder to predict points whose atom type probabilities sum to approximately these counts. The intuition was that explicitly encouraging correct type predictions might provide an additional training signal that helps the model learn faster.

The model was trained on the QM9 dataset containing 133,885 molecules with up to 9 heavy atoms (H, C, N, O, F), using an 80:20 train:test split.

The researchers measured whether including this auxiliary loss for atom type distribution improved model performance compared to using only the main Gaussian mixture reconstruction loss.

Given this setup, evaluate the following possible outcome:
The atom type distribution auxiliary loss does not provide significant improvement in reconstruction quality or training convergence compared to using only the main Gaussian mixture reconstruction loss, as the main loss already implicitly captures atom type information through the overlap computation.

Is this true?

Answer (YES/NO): YES